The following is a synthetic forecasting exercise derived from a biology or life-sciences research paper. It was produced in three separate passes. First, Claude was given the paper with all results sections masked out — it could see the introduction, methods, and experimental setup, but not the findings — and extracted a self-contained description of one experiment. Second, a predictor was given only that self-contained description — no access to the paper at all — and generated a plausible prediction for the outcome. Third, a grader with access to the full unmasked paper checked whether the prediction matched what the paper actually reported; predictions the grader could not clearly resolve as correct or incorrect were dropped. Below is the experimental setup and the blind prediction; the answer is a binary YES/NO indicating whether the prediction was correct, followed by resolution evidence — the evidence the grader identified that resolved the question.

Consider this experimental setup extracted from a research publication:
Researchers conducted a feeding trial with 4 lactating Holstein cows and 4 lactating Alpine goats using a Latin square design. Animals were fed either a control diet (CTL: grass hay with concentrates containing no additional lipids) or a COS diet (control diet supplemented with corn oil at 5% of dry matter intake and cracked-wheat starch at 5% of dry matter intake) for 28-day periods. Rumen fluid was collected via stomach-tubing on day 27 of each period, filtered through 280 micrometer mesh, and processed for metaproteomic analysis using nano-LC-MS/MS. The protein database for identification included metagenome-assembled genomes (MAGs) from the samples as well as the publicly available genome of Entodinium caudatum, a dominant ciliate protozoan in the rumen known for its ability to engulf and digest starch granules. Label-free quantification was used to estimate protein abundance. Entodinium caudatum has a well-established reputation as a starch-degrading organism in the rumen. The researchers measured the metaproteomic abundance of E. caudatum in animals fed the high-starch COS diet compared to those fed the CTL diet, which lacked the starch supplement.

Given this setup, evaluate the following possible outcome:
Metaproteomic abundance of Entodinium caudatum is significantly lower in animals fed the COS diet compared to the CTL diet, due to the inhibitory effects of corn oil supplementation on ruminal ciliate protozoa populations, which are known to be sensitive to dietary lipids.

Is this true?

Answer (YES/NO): NO